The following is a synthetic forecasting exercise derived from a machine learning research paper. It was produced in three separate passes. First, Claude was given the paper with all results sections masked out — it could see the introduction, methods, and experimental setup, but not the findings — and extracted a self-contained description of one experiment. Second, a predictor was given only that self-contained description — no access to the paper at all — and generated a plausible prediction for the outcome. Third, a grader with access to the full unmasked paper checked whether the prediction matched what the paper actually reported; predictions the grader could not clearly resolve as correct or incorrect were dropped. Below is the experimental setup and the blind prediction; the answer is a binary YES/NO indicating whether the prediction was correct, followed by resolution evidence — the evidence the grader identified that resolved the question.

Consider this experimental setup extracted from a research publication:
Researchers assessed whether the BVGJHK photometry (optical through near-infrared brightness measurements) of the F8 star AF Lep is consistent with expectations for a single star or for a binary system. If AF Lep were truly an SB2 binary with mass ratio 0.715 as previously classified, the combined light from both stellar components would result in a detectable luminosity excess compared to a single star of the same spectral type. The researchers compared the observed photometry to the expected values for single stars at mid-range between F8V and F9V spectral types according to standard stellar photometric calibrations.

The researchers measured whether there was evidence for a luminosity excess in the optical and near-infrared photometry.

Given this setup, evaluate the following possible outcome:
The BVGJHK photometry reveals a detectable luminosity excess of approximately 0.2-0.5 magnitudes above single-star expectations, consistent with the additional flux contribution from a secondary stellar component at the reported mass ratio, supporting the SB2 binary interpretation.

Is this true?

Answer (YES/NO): NO